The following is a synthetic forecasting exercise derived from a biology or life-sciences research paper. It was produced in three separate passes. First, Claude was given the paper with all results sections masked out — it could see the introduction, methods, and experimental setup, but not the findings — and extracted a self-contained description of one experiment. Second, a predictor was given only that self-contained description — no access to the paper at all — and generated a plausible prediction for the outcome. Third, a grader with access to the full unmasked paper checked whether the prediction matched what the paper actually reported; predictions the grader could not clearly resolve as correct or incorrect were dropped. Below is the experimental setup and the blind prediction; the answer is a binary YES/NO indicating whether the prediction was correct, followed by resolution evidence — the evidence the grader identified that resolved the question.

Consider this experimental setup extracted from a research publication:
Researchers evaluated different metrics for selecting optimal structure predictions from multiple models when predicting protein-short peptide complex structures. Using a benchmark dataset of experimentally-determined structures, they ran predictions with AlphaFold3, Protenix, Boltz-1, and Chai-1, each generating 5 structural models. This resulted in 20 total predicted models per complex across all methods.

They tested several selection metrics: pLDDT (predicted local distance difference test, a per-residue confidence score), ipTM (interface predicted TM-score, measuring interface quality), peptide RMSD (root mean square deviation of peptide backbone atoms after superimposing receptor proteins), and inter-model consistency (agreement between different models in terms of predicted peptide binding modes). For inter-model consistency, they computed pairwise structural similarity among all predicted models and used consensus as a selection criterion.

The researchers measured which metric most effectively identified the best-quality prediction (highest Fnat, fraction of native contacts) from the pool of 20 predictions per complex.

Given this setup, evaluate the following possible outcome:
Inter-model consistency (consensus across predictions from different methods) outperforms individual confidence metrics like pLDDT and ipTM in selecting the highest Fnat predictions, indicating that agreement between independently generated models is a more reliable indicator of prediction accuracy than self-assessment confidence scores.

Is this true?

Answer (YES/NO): YES